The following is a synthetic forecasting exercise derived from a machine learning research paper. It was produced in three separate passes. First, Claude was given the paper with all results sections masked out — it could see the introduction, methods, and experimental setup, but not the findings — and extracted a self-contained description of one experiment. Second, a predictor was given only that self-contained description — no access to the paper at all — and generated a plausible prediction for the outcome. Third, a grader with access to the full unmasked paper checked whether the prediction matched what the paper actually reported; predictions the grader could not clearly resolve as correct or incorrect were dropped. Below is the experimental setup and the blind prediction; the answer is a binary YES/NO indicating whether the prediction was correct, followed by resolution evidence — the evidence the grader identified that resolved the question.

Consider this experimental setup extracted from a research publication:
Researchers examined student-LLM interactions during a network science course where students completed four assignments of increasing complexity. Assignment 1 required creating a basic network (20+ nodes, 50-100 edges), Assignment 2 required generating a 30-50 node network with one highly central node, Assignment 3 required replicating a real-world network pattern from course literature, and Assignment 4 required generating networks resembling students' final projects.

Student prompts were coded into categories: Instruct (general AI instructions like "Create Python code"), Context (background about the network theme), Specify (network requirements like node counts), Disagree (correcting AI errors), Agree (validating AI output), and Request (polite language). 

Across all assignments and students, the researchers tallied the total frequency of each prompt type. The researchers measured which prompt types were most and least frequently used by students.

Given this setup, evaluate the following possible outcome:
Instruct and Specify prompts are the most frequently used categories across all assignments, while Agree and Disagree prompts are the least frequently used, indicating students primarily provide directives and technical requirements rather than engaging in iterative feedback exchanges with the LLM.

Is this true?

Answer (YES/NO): NO